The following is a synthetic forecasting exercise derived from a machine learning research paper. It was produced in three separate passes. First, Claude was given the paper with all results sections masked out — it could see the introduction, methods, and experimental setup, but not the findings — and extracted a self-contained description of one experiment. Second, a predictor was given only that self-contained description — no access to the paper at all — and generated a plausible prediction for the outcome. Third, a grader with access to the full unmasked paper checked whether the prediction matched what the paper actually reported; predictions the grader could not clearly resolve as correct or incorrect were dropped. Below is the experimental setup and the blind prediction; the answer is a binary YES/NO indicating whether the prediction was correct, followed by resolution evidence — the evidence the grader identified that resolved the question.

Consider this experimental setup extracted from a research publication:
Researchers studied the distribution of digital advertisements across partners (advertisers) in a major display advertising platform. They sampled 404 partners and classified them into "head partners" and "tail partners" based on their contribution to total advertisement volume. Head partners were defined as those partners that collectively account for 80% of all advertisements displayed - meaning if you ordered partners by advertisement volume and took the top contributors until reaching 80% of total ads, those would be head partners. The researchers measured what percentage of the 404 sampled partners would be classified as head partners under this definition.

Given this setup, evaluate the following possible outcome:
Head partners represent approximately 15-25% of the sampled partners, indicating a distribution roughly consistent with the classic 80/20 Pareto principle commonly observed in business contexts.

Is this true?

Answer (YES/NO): NO